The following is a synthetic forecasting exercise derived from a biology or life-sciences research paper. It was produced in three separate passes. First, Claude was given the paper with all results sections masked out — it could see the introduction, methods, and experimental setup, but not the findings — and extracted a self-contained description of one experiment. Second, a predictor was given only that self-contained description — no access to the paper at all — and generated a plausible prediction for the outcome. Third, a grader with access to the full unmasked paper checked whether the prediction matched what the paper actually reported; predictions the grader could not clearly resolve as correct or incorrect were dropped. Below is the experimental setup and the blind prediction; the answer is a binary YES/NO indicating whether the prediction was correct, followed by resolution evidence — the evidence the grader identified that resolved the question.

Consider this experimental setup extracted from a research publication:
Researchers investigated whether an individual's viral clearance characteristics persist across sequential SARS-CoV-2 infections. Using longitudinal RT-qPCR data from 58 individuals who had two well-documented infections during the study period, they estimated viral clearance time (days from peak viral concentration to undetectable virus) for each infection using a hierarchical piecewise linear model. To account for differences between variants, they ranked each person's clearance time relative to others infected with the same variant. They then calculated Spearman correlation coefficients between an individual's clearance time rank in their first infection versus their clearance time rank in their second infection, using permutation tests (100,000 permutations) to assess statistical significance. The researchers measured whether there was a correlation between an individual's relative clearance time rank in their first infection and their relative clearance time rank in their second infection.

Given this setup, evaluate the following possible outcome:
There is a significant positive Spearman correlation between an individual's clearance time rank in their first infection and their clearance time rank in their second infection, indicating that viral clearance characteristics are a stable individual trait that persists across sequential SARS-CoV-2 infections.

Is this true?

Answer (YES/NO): YES